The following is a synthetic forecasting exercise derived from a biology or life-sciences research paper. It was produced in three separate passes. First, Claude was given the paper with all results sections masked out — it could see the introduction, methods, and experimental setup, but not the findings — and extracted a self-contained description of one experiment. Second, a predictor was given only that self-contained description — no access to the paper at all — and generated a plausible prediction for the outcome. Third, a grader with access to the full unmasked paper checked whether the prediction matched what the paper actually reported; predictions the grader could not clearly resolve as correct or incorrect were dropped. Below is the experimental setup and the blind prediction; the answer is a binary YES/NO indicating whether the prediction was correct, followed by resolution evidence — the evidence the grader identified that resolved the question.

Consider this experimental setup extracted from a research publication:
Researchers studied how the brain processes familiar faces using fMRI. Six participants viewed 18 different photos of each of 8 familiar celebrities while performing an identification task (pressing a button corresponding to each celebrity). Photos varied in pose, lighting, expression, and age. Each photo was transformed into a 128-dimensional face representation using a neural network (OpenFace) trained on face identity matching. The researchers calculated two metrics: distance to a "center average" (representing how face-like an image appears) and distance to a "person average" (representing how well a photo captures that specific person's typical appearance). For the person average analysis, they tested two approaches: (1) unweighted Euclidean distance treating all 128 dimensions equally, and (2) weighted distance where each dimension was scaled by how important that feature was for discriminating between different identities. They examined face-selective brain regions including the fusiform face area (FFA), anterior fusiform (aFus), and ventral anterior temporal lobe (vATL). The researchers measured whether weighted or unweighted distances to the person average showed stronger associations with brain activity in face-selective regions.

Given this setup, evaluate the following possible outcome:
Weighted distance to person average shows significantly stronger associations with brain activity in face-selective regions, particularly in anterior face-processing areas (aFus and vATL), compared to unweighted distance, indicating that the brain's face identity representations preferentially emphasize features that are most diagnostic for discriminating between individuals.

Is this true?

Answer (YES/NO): YES